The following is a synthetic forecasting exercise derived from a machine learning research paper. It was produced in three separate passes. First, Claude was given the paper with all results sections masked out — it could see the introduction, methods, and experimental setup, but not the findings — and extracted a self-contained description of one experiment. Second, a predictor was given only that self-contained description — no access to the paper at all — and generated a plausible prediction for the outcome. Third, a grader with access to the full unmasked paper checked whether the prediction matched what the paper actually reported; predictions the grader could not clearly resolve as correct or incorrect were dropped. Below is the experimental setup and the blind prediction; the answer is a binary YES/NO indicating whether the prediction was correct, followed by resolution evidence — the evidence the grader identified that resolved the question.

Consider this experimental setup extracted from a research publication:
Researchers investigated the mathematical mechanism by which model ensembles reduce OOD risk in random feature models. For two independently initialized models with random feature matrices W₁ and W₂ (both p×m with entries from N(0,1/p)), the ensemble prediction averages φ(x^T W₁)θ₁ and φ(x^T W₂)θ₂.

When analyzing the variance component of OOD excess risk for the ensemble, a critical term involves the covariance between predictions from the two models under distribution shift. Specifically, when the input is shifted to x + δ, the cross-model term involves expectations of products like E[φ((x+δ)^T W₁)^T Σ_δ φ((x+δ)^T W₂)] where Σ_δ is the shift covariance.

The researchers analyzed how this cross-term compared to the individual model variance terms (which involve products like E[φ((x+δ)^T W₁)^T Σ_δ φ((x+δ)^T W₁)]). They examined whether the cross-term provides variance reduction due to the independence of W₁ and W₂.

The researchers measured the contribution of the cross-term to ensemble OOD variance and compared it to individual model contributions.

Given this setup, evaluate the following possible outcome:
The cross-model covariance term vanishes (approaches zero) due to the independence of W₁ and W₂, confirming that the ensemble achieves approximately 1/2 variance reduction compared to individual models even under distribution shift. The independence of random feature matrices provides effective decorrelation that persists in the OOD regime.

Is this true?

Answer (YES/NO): NO